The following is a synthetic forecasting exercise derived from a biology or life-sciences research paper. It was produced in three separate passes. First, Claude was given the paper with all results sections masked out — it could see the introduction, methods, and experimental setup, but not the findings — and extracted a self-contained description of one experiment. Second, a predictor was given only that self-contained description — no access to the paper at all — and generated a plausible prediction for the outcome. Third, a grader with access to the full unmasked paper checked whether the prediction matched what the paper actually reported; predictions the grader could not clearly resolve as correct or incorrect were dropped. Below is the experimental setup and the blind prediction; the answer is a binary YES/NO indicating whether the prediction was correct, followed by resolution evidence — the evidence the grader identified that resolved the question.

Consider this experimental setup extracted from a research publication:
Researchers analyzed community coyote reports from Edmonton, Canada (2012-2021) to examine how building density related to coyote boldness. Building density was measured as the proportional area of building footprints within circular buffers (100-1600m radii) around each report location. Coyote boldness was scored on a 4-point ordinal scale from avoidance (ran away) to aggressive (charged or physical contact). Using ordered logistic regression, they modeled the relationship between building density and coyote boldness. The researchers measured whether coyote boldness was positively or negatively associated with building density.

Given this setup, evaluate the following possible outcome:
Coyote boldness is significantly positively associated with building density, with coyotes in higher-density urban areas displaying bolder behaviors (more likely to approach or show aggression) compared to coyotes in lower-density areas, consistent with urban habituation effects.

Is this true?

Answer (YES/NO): NO